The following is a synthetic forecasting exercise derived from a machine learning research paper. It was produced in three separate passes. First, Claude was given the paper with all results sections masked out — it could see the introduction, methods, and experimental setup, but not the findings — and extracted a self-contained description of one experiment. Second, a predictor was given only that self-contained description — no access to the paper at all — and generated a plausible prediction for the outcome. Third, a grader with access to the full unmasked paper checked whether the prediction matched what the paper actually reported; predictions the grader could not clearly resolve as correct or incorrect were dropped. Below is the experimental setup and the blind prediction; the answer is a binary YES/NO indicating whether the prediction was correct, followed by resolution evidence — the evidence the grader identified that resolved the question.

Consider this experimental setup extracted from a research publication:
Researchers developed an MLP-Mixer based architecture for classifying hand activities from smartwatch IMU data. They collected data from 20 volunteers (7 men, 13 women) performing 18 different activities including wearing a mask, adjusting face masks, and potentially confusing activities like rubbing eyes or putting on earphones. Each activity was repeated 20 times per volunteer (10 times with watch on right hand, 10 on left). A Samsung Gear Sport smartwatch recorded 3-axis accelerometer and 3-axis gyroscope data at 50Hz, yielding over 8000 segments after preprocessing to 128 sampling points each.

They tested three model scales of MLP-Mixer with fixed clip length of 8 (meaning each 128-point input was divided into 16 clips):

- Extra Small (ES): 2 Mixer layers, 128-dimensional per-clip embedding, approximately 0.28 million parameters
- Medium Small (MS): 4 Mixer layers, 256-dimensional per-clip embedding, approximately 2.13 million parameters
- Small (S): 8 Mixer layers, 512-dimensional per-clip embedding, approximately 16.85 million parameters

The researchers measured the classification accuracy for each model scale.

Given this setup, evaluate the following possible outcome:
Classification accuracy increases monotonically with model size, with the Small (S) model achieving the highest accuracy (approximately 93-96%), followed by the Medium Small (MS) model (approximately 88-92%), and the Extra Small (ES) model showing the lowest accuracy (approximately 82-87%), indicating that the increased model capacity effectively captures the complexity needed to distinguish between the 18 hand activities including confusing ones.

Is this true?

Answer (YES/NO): NO